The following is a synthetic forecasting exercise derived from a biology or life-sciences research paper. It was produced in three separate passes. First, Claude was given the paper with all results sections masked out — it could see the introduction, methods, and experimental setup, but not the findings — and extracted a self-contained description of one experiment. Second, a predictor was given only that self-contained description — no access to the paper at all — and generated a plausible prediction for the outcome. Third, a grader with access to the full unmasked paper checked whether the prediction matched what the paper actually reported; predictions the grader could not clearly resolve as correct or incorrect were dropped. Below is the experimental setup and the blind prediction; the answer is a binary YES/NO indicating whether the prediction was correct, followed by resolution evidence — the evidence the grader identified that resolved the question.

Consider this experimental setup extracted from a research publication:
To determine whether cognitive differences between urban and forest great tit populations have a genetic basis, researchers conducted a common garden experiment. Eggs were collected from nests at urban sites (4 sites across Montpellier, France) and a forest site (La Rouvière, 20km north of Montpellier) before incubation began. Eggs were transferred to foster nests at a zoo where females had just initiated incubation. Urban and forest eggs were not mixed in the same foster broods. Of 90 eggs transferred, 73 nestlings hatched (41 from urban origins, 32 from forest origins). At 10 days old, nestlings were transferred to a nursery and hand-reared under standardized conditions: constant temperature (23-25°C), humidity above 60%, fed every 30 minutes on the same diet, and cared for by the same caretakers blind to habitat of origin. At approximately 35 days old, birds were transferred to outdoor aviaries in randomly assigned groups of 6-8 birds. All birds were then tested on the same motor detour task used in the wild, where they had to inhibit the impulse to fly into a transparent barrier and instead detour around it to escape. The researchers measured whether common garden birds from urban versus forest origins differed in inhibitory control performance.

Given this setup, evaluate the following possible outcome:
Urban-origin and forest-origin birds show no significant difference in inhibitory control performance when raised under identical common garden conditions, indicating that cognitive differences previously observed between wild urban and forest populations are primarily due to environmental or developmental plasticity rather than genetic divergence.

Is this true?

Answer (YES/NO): NO